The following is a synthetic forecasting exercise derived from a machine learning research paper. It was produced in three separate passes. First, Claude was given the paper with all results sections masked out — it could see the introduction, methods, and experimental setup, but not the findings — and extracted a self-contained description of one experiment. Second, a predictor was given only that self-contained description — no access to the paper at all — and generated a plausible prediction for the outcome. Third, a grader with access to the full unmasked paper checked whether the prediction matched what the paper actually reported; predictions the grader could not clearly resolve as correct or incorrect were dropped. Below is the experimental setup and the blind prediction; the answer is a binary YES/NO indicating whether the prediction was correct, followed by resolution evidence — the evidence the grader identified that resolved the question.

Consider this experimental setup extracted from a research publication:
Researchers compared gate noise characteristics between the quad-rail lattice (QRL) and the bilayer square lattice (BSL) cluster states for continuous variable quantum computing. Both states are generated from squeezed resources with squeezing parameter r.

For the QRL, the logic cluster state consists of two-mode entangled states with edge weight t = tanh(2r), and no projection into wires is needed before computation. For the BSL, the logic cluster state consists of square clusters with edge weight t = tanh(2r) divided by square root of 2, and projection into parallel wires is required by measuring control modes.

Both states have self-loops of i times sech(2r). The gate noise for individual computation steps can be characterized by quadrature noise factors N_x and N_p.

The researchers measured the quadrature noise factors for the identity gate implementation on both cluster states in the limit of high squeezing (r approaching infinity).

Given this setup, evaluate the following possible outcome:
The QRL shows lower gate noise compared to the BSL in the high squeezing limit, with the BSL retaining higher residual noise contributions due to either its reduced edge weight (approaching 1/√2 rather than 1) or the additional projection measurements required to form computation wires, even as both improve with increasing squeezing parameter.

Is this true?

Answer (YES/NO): YES